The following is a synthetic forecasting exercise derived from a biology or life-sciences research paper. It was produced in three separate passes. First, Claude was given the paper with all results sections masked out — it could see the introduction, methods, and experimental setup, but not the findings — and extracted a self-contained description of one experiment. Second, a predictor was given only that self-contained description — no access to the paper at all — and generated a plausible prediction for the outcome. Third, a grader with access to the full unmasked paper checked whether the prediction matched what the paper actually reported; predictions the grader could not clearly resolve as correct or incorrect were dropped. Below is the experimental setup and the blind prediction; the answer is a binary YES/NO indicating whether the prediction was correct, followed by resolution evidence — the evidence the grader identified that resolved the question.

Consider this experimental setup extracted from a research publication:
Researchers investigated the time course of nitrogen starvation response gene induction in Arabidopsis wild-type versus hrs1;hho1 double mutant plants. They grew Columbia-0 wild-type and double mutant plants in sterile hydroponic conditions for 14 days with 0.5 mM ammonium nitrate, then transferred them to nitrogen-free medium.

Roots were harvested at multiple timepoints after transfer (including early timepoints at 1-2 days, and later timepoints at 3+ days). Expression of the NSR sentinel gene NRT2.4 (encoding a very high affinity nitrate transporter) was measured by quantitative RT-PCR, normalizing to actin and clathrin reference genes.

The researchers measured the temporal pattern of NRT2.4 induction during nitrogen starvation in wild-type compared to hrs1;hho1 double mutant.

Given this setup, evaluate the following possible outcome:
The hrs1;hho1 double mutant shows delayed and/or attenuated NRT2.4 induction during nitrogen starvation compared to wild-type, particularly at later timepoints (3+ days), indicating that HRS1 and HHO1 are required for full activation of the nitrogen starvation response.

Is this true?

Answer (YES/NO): NO